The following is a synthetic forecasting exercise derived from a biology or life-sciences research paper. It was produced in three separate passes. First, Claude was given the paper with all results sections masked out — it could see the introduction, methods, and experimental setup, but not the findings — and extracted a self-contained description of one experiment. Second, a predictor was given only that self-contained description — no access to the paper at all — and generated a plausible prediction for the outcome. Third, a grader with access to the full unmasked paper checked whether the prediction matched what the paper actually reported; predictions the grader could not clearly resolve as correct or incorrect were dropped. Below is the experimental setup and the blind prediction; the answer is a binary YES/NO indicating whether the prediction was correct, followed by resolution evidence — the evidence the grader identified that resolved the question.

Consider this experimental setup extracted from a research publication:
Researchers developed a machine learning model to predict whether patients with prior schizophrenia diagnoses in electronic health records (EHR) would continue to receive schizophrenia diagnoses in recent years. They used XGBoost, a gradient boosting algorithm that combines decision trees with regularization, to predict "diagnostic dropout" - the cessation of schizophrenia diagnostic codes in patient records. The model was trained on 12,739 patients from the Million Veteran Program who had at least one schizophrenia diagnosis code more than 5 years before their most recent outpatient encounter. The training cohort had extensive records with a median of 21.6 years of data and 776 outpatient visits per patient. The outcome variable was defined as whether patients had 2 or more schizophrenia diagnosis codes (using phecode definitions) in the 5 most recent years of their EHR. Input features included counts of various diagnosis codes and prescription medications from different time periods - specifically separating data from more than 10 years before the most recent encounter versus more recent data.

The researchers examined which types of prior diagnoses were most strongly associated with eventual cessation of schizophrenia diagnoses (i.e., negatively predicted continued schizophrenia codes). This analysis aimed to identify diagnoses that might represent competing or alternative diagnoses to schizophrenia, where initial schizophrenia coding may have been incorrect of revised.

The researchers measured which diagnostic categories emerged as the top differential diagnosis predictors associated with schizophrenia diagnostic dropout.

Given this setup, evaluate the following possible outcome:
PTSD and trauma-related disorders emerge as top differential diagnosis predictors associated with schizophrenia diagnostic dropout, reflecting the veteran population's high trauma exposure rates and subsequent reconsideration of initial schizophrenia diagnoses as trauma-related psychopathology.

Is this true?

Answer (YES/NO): NO